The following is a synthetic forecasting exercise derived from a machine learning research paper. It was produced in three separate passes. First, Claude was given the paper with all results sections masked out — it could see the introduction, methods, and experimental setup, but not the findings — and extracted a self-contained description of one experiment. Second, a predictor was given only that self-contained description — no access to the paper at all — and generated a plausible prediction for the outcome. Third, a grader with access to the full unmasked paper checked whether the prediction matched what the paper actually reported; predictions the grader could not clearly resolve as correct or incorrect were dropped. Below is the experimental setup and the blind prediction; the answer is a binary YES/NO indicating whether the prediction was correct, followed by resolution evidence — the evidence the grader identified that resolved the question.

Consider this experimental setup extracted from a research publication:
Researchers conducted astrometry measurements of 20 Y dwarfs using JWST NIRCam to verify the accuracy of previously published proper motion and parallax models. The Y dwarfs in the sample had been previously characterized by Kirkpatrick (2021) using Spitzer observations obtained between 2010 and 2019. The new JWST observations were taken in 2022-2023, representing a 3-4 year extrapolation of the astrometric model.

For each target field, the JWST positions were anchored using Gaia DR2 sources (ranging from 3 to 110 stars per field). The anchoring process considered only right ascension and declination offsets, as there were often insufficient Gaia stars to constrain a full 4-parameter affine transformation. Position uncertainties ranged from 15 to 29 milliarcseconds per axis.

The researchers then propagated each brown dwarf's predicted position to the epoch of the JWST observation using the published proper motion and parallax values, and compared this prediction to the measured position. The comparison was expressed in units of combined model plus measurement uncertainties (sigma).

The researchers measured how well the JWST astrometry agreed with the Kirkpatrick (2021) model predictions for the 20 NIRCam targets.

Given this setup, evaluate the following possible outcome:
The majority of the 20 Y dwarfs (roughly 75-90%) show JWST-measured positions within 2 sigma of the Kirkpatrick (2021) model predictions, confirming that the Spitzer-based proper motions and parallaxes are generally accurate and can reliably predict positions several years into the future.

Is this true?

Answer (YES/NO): NO